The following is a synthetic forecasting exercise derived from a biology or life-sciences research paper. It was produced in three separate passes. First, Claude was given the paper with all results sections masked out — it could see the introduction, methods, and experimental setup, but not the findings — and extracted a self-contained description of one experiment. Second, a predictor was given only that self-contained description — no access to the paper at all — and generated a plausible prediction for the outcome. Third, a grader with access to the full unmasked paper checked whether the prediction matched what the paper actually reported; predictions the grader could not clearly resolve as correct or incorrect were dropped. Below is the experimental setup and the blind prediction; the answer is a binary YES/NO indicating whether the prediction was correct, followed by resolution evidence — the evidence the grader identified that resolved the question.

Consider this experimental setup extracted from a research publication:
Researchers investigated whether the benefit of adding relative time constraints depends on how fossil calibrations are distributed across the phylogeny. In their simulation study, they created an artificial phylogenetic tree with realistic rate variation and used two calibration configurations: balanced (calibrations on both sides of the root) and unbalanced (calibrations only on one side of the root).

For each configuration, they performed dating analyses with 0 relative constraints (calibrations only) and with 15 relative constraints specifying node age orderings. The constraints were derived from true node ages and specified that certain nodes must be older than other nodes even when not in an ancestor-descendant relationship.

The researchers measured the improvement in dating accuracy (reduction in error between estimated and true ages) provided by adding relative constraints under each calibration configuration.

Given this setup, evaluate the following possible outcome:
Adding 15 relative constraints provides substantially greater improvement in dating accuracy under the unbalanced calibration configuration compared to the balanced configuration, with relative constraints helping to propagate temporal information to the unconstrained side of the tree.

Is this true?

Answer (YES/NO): NO